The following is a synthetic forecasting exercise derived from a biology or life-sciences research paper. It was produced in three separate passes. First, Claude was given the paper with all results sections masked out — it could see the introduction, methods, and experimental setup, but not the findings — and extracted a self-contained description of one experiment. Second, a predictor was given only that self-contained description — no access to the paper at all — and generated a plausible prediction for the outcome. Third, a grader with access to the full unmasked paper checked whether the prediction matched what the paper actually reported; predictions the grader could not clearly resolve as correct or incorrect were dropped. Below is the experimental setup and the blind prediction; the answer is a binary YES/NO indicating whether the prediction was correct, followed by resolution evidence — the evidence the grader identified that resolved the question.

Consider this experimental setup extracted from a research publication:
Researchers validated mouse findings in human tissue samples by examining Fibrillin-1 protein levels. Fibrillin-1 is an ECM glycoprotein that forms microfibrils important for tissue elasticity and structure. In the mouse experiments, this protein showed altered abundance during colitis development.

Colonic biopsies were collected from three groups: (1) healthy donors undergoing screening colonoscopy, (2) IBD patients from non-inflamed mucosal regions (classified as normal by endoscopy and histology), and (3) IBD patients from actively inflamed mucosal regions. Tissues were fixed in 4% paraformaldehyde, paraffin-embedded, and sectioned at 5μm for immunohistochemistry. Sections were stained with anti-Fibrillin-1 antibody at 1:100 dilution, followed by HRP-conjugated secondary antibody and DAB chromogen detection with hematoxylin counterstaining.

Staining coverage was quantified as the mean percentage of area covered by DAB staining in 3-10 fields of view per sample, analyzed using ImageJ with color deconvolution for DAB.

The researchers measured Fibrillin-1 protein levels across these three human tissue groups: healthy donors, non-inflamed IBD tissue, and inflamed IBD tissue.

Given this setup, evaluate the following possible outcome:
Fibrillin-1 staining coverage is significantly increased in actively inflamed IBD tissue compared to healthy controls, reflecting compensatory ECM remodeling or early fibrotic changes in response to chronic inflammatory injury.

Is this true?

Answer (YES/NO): YES